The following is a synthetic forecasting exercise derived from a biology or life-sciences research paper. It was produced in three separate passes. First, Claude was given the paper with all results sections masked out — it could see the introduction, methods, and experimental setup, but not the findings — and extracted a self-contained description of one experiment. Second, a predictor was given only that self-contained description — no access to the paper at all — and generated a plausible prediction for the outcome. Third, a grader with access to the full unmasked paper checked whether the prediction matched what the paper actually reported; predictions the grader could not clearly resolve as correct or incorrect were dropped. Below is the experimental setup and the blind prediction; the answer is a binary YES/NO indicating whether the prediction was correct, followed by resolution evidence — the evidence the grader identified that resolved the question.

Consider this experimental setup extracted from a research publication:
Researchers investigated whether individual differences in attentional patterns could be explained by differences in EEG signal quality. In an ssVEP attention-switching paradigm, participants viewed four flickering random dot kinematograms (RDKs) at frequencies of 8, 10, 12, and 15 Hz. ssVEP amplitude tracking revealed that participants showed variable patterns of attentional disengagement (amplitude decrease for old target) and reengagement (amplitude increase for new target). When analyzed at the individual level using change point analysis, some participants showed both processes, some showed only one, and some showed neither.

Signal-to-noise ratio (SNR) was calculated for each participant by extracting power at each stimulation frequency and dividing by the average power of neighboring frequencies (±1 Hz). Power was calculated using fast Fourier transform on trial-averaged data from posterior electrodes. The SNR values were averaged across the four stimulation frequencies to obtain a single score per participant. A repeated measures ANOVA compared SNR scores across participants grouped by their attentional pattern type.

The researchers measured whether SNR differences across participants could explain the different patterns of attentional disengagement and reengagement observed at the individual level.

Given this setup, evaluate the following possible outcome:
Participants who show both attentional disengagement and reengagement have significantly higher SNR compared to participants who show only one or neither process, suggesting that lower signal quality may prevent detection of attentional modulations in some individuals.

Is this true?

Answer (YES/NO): NO